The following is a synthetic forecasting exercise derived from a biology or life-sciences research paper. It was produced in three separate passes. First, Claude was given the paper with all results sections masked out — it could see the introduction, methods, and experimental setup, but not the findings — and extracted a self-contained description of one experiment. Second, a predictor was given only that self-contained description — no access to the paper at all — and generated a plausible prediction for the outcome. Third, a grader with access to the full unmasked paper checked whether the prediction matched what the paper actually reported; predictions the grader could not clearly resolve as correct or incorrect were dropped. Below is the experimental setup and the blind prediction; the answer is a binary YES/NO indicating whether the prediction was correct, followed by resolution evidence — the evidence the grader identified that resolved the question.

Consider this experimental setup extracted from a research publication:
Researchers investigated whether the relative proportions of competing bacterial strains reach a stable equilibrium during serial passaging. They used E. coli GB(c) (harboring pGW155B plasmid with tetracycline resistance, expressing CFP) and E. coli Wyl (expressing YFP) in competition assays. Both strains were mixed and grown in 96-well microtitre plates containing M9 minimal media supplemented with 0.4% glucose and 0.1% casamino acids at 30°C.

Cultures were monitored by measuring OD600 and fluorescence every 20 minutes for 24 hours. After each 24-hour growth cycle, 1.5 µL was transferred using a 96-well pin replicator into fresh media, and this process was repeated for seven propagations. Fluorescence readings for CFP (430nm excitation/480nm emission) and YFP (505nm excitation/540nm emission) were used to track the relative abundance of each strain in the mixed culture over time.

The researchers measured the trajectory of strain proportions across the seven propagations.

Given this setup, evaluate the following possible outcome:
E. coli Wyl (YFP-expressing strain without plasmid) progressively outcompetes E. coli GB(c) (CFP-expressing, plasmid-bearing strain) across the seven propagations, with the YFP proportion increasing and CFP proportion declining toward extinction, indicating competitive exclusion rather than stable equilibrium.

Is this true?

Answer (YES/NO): NO